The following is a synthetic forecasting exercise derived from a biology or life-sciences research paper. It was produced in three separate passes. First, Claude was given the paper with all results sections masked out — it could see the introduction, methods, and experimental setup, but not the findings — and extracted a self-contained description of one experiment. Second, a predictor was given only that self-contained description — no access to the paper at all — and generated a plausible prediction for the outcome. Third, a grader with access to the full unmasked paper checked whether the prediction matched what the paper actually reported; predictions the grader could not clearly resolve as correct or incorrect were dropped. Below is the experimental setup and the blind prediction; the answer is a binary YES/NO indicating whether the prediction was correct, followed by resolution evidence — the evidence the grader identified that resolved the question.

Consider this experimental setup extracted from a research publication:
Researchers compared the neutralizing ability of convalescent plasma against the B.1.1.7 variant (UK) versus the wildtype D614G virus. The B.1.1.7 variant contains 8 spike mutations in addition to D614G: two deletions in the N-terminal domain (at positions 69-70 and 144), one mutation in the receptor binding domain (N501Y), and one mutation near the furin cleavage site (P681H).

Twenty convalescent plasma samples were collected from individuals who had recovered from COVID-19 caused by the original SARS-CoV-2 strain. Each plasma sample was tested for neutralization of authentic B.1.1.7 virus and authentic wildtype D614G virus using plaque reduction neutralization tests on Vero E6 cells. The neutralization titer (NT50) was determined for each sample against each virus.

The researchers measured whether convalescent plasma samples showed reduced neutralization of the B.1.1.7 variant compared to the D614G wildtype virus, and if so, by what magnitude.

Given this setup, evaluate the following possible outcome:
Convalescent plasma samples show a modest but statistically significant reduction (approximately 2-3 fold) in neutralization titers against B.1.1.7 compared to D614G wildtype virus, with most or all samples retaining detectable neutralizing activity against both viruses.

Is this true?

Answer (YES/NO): NO